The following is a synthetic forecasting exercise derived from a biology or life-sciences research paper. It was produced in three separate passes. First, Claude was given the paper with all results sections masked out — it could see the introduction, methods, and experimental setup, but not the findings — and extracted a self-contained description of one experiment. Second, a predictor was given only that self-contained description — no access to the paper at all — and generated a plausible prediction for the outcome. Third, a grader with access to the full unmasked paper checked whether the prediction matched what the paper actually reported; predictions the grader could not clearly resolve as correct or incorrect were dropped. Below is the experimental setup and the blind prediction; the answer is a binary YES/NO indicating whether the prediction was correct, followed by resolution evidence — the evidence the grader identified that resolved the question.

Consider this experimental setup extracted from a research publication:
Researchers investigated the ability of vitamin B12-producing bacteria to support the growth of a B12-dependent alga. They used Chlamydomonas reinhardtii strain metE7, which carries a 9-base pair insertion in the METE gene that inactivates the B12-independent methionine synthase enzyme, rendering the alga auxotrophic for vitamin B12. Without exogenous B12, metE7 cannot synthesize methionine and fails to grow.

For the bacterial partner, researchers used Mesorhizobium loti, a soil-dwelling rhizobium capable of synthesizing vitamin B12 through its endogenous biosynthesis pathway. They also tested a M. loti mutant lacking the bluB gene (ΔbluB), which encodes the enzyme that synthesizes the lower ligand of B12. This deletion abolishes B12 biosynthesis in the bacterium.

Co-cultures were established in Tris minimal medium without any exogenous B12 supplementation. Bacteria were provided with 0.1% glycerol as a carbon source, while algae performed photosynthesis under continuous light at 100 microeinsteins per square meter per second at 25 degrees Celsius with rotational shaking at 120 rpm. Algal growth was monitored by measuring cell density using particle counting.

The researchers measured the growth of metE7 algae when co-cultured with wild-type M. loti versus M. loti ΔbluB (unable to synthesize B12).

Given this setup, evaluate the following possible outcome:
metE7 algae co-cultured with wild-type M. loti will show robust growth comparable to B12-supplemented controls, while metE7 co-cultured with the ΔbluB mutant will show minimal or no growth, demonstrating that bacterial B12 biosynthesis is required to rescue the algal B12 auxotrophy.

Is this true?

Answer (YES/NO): NO